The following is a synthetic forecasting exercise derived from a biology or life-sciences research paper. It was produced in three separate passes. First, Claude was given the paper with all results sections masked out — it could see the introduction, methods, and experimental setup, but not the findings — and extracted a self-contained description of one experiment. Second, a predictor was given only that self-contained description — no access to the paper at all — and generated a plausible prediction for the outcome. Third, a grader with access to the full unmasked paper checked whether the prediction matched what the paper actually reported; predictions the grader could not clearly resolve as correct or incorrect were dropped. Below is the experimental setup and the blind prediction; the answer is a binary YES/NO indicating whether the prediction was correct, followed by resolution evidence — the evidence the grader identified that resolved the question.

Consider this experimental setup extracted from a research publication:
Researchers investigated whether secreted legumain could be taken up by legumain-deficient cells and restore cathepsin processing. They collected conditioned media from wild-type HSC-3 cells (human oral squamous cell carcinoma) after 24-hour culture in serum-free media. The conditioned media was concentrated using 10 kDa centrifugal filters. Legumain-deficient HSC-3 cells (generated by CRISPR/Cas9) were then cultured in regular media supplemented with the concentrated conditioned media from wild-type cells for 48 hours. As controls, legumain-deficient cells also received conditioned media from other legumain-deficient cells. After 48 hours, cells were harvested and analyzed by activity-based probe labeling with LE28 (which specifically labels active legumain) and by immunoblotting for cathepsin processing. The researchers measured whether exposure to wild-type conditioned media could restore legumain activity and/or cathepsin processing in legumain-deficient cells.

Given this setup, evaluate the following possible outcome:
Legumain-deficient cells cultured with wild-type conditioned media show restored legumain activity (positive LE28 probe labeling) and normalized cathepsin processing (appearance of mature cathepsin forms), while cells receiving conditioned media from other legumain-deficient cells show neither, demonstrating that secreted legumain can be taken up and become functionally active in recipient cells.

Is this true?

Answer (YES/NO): NO